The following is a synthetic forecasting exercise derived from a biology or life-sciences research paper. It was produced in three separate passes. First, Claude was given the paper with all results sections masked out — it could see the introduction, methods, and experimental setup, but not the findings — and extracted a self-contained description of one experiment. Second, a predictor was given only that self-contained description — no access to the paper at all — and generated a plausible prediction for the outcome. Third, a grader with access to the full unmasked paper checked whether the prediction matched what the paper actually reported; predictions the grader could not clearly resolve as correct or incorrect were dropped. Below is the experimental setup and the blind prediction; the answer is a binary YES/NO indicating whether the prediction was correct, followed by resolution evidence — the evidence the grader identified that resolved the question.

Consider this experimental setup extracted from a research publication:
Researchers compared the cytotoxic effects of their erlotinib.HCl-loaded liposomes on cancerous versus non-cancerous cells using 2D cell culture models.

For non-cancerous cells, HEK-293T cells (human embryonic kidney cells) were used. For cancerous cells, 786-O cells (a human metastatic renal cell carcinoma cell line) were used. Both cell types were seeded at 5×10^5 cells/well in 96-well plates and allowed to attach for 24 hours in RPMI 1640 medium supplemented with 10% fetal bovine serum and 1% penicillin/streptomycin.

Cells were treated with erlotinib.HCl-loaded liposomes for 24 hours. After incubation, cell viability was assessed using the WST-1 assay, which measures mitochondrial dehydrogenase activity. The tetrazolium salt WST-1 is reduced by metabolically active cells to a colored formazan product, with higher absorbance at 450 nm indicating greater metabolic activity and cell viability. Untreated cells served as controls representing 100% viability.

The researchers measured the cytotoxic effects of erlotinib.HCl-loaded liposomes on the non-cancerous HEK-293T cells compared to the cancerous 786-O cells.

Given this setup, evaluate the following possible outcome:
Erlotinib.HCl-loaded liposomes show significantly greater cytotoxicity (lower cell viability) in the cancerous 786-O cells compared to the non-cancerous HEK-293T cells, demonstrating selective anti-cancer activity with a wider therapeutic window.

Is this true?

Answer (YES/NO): NO